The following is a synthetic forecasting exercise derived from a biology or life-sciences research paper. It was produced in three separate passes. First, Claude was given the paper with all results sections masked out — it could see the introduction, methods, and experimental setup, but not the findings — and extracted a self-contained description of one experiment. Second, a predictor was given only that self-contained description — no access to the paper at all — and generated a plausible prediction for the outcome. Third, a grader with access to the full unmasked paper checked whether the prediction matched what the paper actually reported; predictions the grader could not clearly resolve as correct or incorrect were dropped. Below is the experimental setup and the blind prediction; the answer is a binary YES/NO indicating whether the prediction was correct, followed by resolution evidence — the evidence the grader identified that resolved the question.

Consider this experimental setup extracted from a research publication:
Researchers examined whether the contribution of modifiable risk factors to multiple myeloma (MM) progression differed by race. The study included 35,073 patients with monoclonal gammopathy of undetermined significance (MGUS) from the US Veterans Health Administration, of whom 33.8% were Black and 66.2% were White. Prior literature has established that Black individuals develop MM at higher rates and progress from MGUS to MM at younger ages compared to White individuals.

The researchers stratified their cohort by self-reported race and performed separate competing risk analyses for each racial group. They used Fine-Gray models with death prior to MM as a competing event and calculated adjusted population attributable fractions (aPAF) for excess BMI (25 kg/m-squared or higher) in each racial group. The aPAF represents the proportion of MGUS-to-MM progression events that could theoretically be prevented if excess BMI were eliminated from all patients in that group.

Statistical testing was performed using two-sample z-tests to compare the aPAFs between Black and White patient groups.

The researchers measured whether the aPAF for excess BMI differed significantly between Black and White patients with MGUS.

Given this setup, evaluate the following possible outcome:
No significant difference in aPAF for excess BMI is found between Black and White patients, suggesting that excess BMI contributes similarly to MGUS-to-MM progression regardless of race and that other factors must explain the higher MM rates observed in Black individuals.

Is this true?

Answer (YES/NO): YES